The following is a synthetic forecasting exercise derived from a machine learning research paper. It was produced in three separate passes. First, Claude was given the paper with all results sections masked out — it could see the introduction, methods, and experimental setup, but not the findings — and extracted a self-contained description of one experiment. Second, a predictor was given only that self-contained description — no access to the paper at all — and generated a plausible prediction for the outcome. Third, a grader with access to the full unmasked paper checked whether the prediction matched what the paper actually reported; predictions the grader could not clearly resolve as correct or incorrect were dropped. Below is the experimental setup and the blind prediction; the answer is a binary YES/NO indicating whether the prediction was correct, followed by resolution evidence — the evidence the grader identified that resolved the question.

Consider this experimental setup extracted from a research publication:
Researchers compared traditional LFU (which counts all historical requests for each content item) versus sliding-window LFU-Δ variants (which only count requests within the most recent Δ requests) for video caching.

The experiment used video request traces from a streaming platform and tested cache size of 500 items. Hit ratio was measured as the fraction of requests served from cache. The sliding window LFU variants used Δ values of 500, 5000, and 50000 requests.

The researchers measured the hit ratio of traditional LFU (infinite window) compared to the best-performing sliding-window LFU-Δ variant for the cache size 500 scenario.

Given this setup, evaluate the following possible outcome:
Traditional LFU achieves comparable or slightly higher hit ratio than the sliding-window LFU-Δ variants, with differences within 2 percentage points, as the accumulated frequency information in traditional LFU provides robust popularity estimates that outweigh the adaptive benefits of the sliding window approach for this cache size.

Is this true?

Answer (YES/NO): NO